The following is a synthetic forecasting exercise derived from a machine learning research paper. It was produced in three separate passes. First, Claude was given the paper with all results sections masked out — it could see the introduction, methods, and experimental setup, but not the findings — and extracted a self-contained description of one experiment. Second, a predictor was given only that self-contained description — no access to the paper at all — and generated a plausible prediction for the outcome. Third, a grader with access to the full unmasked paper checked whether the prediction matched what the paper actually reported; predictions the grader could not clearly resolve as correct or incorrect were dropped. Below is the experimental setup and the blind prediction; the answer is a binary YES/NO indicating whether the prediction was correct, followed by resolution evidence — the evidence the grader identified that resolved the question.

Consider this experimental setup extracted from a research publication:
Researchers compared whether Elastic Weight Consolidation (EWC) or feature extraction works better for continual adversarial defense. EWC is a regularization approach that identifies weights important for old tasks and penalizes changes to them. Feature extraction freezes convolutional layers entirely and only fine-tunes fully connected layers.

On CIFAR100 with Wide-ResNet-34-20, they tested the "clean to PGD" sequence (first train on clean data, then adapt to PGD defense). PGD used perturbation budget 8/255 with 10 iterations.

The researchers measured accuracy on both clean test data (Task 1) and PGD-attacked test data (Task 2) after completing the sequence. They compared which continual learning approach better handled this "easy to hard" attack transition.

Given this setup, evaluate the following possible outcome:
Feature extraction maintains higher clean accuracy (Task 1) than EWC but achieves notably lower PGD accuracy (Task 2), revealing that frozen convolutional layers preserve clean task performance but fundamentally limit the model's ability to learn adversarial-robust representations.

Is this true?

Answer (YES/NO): NO